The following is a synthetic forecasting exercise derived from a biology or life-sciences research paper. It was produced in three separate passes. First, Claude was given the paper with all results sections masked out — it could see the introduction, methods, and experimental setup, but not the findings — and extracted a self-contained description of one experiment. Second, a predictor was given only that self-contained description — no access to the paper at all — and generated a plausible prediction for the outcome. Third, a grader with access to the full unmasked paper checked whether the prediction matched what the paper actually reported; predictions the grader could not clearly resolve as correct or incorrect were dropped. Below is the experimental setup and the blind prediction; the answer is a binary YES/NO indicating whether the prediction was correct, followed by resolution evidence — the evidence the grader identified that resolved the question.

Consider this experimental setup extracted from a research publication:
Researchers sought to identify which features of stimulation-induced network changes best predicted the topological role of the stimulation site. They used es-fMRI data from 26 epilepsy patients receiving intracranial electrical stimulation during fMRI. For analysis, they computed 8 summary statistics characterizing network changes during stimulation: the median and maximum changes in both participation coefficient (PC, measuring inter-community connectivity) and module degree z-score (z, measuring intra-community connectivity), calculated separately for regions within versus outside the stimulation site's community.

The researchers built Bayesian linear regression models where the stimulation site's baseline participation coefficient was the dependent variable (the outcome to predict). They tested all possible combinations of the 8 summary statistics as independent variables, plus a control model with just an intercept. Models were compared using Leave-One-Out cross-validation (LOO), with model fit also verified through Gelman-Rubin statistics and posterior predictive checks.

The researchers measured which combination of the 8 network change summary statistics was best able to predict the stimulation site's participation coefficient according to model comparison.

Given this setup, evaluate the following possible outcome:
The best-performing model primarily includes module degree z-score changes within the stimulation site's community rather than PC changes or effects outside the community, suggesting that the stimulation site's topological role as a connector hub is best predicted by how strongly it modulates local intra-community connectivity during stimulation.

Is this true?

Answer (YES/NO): NO